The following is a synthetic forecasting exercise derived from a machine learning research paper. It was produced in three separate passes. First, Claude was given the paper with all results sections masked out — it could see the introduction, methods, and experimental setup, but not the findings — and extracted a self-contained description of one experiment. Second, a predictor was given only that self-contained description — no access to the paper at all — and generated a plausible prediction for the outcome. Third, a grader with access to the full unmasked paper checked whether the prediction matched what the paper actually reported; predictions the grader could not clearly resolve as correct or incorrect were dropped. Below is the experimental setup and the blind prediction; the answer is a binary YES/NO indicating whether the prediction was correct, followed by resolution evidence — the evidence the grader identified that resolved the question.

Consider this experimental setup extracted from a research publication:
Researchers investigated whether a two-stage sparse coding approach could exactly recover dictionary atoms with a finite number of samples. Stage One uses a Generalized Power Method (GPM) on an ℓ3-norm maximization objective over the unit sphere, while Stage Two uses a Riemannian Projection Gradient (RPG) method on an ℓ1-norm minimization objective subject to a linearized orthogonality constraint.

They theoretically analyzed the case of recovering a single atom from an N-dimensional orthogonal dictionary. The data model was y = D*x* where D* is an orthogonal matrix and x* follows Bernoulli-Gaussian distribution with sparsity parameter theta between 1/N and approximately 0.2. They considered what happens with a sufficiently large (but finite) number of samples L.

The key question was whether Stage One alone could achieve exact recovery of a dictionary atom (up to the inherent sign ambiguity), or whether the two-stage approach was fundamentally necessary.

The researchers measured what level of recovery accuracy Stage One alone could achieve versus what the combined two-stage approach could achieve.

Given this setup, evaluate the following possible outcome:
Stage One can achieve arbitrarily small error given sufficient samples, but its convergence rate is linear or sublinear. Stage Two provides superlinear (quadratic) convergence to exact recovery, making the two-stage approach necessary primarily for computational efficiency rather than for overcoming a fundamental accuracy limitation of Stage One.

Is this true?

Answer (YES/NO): NO